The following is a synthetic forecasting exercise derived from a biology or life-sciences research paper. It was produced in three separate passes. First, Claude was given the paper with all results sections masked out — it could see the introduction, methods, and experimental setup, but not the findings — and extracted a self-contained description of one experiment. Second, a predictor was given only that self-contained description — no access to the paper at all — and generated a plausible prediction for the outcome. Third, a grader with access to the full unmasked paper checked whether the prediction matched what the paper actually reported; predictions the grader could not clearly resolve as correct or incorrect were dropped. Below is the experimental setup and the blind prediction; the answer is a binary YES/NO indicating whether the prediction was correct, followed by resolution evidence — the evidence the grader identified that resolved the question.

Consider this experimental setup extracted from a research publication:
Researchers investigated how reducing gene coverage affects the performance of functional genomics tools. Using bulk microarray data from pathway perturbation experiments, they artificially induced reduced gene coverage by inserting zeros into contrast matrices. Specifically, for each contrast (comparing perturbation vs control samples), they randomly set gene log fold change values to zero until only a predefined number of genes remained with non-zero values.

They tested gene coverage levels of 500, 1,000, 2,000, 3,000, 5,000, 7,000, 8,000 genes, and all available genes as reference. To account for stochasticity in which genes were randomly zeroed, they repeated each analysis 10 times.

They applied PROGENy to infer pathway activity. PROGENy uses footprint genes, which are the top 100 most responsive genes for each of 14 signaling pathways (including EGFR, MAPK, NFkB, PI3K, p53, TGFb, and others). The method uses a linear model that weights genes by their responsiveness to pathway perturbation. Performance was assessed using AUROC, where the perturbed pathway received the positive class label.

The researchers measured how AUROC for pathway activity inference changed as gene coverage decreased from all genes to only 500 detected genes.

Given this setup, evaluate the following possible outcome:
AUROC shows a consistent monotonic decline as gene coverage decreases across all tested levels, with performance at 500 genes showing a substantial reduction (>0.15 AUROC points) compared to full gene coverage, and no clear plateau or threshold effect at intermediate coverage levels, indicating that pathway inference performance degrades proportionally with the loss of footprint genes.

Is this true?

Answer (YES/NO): NO